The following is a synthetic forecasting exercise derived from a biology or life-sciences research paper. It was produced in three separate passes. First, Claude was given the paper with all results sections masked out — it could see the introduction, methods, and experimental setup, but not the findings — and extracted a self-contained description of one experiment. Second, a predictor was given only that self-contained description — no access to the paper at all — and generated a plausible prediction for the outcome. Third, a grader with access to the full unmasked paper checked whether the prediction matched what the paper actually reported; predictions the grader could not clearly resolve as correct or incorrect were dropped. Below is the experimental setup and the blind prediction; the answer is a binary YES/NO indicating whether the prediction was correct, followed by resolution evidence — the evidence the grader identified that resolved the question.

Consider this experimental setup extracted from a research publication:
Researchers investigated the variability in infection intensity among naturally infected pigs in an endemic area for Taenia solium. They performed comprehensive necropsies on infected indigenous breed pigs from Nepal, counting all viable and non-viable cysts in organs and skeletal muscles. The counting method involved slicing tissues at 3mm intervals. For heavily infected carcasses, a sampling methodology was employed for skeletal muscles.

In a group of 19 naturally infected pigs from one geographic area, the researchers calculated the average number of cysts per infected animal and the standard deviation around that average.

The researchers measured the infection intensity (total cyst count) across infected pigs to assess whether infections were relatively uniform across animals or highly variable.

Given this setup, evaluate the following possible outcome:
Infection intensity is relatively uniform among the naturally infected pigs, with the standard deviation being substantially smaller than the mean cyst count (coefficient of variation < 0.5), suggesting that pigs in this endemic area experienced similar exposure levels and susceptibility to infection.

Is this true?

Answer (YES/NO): NO